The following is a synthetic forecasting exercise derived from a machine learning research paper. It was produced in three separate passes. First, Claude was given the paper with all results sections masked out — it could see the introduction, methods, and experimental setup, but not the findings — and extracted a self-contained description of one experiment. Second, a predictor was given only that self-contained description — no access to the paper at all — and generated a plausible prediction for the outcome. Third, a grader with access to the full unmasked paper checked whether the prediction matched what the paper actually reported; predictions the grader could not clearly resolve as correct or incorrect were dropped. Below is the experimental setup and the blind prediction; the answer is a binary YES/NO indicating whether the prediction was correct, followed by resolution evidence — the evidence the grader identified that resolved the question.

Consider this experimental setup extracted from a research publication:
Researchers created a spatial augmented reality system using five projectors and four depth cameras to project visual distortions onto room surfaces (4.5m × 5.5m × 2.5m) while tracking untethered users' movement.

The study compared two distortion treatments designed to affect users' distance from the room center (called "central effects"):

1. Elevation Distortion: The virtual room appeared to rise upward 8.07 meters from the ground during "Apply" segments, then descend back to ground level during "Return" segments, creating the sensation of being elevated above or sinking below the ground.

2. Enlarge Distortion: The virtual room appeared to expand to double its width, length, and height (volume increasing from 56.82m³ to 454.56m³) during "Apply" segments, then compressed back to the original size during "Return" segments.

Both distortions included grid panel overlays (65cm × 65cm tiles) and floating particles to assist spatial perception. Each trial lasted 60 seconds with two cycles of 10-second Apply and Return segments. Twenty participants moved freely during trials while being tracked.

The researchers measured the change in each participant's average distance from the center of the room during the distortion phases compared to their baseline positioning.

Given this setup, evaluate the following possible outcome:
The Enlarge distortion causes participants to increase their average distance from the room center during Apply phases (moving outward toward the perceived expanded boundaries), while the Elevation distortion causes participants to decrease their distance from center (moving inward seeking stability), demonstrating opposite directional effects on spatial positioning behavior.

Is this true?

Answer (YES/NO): NO